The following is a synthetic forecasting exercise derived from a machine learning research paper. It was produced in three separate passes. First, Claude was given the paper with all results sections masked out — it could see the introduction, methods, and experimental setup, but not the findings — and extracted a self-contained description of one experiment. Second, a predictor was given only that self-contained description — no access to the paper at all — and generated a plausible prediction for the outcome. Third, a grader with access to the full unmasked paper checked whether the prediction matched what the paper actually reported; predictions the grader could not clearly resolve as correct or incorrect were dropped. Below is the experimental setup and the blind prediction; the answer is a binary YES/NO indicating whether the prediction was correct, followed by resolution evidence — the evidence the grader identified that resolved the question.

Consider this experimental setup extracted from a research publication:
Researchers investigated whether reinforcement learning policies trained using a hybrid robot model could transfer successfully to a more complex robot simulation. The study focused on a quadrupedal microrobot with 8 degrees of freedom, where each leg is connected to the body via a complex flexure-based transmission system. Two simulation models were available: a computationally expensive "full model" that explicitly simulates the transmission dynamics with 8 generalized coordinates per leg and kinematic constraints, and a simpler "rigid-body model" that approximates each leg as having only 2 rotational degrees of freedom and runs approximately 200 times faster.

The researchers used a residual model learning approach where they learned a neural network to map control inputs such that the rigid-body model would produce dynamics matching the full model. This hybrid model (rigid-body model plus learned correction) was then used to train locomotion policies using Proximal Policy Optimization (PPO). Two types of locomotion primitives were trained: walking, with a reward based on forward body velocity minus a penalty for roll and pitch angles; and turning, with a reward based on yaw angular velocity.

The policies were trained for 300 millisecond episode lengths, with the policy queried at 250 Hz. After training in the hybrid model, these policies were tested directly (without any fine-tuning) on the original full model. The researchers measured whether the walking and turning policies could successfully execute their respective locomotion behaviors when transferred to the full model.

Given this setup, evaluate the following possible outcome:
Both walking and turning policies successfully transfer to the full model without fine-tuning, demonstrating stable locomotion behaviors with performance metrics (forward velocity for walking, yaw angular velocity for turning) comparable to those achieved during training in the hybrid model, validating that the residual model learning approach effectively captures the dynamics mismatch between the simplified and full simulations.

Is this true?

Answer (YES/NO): YES